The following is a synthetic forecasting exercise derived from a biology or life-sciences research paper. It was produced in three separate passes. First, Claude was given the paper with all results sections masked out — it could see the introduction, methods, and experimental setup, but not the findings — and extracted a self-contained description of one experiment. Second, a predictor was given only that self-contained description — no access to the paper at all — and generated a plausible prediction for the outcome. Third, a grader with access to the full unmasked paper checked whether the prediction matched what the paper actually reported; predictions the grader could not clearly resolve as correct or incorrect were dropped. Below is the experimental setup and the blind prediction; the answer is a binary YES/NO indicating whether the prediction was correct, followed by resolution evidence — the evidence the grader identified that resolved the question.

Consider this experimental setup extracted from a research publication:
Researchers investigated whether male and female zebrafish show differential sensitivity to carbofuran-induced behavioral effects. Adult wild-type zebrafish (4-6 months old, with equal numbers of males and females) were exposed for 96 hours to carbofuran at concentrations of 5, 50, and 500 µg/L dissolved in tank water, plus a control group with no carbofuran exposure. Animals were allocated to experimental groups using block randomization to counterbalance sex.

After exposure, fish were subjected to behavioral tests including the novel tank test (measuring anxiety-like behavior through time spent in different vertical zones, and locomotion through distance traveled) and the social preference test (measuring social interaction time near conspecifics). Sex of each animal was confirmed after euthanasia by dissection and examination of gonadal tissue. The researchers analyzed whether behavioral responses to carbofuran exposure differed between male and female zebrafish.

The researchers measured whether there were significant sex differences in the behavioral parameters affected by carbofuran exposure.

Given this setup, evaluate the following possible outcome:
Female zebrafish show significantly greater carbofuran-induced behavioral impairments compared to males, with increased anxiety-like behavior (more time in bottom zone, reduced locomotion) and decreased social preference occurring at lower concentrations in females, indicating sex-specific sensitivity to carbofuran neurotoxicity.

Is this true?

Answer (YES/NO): NO